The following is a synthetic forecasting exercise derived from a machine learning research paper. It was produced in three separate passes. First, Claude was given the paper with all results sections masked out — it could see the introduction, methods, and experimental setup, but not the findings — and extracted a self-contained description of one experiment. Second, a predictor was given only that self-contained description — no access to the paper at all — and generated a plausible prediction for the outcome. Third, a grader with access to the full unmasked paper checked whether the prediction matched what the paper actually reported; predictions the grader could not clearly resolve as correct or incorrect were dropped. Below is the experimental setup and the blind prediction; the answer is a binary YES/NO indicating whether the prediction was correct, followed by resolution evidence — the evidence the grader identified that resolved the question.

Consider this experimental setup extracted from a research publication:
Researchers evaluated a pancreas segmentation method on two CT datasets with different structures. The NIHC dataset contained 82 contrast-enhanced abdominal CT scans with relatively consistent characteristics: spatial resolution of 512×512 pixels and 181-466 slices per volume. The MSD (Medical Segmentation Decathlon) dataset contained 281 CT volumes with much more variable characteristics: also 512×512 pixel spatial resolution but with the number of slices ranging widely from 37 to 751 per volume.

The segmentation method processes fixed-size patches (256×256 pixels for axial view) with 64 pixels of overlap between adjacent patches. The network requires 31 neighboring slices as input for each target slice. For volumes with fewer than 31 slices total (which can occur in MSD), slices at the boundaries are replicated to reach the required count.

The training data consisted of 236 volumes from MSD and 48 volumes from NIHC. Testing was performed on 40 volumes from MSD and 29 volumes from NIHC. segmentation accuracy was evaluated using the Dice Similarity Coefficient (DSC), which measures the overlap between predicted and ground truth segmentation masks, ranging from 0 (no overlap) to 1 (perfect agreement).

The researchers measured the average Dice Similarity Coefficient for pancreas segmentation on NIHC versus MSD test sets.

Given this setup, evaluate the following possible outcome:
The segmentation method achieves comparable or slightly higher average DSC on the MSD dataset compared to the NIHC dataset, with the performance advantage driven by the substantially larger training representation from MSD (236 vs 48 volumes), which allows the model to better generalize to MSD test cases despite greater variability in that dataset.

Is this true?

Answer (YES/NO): NO